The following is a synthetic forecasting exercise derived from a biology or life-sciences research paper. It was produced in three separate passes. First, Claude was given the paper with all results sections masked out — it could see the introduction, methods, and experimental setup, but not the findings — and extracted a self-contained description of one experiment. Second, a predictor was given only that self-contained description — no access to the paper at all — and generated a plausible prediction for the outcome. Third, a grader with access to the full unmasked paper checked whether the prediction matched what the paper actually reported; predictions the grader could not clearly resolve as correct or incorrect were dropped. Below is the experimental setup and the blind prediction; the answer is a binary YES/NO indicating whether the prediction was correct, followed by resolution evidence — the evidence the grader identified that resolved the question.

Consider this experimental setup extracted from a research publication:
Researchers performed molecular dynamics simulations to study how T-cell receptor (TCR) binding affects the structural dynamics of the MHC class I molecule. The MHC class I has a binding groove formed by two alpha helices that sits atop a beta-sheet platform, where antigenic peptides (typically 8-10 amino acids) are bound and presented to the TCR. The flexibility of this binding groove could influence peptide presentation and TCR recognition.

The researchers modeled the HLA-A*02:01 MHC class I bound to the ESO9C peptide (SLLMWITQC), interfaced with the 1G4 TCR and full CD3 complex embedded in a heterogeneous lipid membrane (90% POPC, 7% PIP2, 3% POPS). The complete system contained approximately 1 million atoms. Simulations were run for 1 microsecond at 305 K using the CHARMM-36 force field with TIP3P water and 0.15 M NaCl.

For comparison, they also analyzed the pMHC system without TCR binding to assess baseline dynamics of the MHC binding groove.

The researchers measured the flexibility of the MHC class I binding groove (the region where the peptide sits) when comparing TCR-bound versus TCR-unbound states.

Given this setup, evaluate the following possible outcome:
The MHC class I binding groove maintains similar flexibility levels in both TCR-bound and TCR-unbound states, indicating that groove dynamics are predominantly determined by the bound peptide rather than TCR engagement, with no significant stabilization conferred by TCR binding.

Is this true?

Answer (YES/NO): NO